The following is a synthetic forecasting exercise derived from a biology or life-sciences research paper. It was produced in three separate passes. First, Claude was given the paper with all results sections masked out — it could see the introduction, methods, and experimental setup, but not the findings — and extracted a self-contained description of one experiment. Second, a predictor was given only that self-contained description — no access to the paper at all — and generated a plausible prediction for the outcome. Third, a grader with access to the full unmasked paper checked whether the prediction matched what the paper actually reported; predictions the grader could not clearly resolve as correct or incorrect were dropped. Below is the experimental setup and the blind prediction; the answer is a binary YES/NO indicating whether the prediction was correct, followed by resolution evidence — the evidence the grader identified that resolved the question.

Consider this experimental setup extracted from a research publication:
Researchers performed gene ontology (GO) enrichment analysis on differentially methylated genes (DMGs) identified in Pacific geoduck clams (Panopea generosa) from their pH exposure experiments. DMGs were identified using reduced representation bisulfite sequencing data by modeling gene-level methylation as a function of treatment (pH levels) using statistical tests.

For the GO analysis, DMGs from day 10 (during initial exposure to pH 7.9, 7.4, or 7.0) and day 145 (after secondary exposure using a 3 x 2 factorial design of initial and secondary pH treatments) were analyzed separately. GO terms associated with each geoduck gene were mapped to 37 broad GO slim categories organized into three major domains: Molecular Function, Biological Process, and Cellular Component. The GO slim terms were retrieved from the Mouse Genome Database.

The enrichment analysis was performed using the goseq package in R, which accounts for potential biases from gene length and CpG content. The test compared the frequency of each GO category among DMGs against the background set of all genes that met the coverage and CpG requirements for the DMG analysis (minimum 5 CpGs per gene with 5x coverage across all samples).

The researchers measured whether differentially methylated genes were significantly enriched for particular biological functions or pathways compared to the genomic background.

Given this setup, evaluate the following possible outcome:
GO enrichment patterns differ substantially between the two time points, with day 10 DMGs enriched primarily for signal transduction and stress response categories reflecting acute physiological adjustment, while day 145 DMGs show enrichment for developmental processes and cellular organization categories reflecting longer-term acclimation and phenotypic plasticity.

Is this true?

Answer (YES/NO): NO